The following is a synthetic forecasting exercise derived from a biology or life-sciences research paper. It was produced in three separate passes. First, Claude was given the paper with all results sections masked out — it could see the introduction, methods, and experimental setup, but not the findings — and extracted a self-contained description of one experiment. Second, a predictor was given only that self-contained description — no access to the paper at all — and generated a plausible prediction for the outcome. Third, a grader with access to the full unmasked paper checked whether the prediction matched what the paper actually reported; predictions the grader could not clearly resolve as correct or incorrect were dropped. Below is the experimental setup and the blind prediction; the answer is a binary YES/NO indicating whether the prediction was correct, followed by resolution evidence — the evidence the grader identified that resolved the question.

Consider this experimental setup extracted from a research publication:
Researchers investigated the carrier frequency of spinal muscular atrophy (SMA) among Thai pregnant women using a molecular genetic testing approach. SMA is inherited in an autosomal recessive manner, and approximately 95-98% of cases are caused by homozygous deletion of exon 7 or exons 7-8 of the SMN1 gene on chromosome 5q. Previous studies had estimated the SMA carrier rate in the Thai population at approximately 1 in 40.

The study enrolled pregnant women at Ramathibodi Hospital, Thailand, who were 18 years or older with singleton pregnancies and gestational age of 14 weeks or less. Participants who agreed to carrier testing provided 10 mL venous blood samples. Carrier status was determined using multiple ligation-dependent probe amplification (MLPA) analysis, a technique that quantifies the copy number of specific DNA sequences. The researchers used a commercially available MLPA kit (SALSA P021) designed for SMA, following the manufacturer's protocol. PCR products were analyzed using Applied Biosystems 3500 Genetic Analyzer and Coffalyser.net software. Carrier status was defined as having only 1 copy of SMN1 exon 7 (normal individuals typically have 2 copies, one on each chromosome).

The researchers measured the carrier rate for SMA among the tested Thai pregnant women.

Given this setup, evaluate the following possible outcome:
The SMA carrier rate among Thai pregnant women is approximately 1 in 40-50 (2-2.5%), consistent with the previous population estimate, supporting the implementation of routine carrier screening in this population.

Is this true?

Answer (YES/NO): YES